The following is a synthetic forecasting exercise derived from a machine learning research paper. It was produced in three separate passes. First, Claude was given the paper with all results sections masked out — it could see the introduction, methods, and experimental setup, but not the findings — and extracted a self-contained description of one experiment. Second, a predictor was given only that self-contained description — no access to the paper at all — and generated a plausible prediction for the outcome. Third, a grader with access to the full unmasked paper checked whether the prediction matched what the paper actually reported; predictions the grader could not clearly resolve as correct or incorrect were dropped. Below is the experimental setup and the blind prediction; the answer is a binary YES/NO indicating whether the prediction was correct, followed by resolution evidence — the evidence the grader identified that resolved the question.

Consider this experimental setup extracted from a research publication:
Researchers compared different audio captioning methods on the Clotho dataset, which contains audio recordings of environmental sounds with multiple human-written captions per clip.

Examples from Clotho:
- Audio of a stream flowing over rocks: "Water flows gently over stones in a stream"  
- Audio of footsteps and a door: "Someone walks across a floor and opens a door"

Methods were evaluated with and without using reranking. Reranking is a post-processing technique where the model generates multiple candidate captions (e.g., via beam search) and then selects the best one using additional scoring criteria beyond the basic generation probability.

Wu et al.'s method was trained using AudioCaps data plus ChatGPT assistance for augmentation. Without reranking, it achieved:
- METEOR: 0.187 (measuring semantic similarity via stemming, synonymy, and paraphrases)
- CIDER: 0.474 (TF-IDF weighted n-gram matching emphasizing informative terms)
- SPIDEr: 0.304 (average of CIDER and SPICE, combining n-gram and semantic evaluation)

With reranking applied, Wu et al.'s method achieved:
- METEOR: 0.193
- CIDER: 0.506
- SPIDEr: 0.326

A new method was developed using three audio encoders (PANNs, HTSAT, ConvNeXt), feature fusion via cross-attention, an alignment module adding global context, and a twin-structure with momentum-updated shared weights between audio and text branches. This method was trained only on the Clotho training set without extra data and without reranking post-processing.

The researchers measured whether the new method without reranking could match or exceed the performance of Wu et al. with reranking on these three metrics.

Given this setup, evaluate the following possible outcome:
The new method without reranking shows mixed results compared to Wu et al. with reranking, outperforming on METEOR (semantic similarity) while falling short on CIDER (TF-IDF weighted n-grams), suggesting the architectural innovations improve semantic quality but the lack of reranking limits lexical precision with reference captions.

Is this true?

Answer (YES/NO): NO